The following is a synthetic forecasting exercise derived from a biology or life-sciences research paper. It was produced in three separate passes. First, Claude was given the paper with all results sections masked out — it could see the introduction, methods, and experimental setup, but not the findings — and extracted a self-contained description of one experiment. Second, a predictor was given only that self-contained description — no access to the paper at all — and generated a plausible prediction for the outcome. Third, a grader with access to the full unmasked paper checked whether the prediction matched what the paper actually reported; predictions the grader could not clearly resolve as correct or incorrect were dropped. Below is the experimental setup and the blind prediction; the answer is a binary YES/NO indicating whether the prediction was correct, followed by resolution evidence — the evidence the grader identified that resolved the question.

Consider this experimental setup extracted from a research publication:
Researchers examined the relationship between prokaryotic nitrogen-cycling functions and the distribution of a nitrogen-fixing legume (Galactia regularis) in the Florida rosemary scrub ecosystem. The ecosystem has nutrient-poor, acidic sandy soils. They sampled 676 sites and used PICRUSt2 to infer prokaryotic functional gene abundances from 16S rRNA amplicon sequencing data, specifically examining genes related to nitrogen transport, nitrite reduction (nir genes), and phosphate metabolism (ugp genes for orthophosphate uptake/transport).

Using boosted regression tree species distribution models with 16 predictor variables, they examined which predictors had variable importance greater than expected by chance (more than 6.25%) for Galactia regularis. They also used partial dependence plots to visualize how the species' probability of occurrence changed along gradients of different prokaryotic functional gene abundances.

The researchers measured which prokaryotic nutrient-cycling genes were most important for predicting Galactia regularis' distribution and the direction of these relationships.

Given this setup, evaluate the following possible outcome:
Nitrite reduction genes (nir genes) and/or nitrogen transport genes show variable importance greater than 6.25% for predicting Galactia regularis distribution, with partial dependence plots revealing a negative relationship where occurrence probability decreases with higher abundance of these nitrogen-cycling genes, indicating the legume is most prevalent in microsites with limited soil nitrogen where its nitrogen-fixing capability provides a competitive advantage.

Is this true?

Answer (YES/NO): NO